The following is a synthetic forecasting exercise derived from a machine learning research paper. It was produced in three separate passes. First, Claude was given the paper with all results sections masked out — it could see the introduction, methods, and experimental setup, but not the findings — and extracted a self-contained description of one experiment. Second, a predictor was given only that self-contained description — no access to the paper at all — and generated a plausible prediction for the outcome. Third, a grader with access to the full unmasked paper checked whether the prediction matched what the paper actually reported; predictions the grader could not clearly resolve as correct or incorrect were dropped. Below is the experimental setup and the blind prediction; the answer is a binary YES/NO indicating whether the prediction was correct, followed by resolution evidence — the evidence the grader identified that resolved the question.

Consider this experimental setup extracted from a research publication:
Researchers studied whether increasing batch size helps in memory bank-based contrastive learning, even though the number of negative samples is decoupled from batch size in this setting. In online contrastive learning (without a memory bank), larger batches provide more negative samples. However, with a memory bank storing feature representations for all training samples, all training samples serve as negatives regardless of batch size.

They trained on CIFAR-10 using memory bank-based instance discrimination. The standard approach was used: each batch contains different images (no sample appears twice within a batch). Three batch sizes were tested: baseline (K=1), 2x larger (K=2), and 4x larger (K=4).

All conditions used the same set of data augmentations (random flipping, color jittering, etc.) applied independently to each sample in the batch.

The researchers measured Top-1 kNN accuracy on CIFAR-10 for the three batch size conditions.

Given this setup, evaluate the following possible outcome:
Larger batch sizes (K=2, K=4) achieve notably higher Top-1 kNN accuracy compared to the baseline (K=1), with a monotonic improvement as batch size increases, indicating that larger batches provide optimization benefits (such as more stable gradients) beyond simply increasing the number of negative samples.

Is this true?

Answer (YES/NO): YES